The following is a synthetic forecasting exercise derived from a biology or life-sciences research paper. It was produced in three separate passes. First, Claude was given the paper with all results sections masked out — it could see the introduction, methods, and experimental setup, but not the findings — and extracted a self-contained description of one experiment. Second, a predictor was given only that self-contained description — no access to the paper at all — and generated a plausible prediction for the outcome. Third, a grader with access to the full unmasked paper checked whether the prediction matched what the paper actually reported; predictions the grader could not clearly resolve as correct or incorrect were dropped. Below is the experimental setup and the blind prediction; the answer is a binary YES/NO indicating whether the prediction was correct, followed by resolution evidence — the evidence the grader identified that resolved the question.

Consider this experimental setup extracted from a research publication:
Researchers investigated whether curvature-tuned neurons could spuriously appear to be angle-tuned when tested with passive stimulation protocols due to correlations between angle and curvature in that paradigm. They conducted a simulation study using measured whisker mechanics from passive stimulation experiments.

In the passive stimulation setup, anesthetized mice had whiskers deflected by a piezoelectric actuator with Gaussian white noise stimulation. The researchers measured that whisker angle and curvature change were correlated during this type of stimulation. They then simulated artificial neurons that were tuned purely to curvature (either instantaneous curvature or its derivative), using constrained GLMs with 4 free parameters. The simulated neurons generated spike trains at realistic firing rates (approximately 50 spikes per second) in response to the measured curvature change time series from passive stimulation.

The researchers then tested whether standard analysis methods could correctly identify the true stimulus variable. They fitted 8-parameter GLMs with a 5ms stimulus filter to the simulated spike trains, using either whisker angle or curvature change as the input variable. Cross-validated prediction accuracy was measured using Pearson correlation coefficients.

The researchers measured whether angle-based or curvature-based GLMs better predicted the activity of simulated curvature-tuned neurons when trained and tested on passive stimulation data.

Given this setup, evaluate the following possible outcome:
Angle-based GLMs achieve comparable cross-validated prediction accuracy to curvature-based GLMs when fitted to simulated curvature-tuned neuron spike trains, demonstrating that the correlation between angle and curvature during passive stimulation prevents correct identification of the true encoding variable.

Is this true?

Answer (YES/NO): YES